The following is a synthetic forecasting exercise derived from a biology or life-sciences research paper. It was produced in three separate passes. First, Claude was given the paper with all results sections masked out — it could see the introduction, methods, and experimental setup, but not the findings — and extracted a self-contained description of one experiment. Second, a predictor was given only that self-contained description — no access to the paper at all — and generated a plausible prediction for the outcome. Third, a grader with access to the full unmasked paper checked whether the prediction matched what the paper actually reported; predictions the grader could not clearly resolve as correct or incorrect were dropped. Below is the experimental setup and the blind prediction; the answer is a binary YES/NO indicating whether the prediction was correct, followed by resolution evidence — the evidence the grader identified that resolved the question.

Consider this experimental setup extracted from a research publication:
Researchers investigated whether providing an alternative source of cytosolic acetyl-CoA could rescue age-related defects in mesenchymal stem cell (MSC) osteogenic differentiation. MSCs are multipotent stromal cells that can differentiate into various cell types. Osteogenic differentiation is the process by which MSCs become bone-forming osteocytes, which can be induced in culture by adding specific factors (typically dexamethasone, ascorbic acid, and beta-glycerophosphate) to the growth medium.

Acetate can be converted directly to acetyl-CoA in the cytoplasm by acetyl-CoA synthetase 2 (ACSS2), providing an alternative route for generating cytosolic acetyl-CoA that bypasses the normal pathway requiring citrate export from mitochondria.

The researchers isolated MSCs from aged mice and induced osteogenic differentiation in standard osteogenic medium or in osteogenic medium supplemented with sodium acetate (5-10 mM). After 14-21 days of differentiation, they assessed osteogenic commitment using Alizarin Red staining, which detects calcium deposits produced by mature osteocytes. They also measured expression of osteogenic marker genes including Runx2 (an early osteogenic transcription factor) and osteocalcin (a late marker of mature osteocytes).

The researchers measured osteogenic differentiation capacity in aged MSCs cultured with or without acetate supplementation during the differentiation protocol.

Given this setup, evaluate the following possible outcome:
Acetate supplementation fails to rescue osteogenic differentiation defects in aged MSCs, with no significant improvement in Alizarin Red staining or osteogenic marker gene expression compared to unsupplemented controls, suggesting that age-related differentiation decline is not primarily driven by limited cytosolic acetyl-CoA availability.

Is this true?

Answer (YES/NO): NO